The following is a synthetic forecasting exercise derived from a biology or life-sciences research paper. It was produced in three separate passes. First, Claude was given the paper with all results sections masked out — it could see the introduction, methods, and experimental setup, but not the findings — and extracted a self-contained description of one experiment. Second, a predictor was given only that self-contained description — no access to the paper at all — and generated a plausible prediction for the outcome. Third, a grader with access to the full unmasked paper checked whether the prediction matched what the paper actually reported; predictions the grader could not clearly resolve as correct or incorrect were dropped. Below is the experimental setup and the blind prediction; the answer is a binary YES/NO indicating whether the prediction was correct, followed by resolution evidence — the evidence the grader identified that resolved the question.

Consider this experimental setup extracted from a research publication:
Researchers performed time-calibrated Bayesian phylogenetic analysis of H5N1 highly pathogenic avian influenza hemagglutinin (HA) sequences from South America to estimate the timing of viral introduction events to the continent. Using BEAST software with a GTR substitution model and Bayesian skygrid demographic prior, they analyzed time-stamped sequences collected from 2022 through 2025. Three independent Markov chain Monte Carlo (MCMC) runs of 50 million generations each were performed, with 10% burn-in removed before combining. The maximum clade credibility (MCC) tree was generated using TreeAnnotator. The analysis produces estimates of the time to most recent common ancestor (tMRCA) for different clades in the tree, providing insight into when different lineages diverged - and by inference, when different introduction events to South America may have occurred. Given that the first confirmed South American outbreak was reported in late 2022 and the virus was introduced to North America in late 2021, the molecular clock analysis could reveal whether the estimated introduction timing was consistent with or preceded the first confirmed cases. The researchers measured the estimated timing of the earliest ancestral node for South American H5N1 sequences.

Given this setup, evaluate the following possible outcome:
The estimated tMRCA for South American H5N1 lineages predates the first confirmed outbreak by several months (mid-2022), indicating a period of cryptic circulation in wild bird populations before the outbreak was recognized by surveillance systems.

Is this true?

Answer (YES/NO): NO